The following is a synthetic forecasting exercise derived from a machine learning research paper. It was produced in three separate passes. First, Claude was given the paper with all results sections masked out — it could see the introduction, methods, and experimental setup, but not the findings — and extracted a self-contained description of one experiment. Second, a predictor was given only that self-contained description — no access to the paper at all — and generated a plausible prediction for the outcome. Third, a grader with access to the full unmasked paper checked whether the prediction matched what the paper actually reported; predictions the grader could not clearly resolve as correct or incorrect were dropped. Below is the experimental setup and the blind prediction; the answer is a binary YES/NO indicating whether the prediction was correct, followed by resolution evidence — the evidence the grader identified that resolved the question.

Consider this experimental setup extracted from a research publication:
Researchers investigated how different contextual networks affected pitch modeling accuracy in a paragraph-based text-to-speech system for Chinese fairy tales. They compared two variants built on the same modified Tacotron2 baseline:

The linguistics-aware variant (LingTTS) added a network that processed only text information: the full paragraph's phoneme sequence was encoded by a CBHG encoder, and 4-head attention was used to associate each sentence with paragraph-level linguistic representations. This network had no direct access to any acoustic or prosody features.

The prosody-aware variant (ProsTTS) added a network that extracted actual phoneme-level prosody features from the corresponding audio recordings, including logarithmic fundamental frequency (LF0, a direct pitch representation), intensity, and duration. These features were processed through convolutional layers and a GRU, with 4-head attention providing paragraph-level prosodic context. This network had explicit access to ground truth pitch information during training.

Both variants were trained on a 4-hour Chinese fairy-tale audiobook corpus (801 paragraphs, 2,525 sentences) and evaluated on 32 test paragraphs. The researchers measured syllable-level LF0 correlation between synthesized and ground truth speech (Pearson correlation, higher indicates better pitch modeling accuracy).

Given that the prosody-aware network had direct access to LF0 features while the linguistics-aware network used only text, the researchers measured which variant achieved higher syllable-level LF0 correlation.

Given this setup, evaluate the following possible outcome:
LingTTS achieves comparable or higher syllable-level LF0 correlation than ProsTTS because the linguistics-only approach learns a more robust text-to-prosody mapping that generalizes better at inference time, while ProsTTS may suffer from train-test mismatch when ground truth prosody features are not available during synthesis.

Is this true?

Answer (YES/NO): YES